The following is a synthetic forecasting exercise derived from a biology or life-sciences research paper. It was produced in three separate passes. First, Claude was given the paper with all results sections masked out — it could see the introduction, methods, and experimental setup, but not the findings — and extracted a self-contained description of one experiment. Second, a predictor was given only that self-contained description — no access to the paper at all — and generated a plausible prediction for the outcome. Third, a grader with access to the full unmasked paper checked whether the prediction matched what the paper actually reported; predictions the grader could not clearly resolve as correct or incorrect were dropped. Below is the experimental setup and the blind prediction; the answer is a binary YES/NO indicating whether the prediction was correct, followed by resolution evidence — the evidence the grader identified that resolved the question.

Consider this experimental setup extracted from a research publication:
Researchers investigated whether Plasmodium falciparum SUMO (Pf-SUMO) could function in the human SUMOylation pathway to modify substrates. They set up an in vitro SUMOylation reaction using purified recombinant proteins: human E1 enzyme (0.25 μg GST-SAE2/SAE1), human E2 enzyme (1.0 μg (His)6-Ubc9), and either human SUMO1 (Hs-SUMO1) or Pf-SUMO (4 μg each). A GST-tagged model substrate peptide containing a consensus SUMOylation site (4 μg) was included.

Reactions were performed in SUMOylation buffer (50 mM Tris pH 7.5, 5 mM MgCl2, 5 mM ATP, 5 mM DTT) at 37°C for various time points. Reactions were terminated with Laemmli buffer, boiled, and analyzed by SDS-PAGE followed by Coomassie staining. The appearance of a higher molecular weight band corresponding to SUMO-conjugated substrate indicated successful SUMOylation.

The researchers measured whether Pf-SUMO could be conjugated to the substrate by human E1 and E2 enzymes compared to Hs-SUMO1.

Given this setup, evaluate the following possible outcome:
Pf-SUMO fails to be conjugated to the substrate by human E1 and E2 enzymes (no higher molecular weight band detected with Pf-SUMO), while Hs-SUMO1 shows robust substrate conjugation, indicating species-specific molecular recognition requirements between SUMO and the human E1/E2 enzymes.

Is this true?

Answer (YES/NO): NO